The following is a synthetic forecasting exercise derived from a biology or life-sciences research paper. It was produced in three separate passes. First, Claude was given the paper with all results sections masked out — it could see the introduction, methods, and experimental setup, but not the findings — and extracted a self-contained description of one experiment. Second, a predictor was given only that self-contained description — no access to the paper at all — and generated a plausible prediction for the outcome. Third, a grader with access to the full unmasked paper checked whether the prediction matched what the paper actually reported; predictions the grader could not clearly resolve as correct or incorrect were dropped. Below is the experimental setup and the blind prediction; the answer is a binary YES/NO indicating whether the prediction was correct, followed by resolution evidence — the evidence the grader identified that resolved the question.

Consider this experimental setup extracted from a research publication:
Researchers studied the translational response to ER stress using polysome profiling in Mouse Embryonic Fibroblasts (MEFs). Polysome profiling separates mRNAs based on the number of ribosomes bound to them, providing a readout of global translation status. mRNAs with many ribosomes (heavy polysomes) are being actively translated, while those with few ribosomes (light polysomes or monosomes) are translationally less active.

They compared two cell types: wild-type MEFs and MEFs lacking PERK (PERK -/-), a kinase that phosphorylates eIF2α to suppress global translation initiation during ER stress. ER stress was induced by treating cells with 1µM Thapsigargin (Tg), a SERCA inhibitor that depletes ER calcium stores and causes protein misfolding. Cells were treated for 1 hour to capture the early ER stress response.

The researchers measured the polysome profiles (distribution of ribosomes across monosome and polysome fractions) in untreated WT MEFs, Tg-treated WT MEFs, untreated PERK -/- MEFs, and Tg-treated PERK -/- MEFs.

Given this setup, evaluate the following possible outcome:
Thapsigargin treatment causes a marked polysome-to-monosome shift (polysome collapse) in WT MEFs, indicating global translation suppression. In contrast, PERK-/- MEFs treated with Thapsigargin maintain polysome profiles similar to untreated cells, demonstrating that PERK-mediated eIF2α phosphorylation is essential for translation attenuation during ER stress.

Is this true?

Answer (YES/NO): YES